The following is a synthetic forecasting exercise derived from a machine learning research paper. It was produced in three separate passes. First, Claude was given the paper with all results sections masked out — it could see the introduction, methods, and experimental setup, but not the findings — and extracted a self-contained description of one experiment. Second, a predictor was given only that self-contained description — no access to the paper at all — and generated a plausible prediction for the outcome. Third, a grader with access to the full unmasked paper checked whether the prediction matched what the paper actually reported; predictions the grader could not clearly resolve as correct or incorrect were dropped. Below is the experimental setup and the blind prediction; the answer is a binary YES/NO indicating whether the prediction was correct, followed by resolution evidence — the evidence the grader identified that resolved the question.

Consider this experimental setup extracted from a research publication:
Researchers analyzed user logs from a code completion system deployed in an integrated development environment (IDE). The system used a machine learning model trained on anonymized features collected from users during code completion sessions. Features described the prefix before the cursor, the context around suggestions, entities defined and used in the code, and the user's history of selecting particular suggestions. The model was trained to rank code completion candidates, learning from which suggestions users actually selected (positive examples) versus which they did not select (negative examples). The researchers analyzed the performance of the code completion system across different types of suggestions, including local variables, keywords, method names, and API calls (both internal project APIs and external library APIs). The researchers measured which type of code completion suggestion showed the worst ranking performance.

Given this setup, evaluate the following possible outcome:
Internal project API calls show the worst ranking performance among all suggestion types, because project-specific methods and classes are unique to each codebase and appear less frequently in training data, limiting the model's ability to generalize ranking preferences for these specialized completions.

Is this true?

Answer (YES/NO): NO